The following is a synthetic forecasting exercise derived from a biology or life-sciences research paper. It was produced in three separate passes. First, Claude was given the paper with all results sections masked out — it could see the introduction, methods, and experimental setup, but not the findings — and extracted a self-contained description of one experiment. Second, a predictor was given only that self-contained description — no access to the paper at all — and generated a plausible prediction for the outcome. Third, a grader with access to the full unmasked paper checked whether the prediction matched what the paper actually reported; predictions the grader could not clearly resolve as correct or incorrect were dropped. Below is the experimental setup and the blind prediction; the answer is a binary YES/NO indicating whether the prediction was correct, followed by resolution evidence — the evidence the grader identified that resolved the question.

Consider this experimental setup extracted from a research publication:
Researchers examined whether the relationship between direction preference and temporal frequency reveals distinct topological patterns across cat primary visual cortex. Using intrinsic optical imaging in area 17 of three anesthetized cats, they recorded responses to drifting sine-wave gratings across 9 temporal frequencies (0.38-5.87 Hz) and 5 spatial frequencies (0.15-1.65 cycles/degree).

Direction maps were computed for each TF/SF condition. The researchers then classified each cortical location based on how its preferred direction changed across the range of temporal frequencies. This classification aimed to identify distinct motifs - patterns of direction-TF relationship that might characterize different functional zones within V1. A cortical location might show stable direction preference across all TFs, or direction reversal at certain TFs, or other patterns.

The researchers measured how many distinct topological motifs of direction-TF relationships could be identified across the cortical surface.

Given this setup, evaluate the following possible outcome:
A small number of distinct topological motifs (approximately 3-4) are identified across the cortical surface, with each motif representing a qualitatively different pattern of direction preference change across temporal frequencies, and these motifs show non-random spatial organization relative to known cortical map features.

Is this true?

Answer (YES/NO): YES